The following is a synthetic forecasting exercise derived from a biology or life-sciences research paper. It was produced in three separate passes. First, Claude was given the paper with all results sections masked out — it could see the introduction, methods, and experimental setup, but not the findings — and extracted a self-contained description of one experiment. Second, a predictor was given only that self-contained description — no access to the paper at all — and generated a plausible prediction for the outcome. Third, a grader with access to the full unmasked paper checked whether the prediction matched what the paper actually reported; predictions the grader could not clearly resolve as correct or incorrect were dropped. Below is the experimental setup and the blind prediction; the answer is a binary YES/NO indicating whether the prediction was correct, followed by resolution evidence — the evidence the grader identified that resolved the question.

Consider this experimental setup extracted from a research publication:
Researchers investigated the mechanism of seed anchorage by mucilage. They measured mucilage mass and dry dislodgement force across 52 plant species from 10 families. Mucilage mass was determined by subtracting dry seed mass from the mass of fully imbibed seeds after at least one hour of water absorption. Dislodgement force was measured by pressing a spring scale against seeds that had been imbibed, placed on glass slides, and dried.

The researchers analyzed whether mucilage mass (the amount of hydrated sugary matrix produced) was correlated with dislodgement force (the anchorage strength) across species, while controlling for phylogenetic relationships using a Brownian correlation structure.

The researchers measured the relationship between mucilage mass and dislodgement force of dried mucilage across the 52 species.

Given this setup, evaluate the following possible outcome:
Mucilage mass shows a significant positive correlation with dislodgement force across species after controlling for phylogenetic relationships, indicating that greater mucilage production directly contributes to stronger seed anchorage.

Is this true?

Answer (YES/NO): YES